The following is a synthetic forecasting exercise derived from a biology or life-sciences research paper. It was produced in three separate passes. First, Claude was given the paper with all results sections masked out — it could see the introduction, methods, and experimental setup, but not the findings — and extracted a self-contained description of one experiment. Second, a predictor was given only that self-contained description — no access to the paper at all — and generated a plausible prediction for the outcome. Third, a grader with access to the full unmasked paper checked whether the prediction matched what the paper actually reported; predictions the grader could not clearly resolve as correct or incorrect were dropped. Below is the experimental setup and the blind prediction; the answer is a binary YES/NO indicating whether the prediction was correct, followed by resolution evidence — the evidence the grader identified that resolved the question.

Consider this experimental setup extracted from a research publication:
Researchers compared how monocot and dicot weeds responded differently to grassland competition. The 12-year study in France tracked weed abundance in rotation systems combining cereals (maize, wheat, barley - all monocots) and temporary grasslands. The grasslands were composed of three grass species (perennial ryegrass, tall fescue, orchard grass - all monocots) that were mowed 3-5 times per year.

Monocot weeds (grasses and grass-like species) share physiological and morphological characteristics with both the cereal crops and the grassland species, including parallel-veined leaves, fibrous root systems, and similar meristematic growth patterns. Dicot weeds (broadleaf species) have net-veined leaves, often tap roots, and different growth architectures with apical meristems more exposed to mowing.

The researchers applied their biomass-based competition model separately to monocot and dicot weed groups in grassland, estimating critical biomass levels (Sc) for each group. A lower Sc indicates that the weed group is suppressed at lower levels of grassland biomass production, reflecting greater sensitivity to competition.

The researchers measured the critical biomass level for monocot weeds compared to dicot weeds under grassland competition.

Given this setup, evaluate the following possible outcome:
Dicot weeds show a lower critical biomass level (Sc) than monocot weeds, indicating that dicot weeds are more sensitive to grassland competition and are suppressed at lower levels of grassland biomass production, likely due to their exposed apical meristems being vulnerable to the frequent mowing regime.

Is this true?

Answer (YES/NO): YES